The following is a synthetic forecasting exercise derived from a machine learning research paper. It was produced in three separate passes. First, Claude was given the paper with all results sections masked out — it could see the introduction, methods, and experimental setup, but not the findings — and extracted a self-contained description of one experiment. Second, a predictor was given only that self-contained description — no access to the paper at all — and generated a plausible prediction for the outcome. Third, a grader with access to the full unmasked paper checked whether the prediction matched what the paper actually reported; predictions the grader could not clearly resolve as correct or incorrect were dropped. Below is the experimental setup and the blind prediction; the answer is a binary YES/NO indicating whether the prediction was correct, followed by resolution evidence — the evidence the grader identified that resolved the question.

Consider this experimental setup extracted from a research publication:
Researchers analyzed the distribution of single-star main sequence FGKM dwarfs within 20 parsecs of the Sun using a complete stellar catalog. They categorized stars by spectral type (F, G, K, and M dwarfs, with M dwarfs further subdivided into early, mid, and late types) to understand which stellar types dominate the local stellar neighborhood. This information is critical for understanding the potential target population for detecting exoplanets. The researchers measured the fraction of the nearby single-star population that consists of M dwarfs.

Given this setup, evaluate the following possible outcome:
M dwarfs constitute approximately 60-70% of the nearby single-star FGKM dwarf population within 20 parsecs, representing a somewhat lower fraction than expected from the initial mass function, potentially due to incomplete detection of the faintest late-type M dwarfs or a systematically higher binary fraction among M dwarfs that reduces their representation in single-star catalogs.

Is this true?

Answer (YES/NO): NO